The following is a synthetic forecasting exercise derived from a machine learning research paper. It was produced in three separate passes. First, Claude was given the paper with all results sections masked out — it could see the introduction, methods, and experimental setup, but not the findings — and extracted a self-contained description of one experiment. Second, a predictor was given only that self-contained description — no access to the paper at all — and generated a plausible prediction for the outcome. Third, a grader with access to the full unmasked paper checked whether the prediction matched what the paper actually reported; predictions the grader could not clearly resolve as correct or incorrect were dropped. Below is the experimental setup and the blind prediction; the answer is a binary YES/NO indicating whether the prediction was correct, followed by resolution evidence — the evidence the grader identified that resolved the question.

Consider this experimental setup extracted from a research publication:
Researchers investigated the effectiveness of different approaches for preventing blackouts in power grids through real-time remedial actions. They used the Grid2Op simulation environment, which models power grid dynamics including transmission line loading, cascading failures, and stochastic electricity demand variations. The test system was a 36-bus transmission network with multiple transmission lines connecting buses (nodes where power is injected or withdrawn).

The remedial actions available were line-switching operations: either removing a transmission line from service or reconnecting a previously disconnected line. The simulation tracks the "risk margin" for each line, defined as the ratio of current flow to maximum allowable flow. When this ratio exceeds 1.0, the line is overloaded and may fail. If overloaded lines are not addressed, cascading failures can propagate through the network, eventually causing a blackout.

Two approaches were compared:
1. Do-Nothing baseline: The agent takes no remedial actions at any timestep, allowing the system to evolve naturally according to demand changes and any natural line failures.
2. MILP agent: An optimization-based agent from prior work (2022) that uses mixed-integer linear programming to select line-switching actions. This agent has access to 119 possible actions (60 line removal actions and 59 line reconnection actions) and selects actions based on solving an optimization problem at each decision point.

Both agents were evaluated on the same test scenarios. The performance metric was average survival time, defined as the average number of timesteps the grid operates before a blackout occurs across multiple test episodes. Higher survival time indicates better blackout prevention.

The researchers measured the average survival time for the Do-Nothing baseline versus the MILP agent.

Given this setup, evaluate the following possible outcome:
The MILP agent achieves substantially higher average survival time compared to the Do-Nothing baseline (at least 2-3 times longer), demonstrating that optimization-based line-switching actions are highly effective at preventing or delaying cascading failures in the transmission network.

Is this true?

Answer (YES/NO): NO